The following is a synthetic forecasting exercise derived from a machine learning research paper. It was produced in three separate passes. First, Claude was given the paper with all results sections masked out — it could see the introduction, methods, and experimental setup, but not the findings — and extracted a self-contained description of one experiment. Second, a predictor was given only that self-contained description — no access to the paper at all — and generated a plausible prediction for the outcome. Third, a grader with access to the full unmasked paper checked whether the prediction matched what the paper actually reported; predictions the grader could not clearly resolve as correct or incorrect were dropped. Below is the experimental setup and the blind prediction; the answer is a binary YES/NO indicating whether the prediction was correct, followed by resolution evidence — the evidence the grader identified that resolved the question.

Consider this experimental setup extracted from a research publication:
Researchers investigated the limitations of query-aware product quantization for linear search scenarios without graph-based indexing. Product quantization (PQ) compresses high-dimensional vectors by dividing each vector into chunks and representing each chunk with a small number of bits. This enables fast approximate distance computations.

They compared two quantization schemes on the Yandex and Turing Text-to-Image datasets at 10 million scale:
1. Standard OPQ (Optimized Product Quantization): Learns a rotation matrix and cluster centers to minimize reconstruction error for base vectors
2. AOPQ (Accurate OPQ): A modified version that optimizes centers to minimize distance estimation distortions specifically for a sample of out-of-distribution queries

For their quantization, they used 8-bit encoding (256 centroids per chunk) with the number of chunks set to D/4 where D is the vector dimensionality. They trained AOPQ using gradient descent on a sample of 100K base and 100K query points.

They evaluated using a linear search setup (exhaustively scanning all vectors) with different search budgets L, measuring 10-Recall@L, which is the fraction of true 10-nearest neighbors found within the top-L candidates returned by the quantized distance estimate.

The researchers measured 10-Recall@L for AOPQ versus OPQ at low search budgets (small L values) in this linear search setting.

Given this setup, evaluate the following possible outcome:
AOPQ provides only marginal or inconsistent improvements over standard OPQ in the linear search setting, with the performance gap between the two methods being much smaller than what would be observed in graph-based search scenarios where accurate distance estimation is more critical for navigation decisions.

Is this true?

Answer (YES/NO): NO